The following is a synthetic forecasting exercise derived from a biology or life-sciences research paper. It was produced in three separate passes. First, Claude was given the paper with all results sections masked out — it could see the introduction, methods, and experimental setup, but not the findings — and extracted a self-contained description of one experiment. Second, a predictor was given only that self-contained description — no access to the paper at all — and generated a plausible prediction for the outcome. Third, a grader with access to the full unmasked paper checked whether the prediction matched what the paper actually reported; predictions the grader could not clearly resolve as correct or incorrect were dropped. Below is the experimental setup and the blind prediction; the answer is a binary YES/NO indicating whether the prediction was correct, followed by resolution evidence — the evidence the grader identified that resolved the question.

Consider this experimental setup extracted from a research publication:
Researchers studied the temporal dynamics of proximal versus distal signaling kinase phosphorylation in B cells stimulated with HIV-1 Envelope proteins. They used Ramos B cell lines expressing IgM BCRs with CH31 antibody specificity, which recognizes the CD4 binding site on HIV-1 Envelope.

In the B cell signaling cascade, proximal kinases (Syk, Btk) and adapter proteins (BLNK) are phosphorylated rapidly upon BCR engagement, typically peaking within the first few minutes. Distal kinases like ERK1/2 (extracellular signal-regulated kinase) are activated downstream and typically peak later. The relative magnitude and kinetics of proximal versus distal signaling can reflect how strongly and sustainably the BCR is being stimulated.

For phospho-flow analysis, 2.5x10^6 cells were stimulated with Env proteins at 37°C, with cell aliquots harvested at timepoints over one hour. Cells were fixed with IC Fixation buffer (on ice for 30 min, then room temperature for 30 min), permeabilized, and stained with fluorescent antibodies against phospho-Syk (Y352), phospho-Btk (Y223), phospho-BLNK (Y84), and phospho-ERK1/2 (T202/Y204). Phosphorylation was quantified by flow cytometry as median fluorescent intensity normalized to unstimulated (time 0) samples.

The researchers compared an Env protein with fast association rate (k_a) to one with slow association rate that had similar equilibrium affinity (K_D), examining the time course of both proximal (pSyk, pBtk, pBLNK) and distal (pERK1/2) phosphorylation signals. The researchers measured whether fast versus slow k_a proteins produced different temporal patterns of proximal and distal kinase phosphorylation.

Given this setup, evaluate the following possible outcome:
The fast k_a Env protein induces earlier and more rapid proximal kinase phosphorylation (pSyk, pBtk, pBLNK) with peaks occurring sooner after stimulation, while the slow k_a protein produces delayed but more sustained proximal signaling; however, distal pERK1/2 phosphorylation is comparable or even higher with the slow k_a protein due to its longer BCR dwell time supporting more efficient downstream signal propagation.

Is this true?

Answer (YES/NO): NO